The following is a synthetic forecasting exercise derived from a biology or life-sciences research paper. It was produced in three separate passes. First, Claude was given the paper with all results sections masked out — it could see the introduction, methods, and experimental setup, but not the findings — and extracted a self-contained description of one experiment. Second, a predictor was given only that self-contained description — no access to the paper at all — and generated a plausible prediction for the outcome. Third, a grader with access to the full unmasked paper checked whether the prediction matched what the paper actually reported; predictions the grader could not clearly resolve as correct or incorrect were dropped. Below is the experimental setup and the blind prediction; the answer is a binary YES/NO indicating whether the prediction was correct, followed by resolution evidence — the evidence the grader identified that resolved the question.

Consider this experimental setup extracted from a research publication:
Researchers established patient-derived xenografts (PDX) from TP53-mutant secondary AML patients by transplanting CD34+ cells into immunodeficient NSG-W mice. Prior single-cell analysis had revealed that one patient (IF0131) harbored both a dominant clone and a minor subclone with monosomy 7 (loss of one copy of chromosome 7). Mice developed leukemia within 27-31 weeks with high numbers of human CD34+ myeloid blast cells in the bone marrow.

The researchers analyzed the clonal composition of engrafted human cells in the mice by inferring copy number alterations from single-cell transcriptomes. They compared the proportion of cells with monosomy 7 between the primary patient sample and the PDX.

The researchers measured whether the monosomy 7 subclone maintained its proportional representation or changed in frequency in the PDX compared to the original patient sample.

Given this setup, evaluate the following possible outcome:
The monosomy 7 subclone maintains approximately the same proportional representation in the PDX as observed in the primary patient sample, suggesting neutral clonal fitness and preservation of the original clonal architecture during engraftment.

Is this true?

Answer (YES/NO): NO